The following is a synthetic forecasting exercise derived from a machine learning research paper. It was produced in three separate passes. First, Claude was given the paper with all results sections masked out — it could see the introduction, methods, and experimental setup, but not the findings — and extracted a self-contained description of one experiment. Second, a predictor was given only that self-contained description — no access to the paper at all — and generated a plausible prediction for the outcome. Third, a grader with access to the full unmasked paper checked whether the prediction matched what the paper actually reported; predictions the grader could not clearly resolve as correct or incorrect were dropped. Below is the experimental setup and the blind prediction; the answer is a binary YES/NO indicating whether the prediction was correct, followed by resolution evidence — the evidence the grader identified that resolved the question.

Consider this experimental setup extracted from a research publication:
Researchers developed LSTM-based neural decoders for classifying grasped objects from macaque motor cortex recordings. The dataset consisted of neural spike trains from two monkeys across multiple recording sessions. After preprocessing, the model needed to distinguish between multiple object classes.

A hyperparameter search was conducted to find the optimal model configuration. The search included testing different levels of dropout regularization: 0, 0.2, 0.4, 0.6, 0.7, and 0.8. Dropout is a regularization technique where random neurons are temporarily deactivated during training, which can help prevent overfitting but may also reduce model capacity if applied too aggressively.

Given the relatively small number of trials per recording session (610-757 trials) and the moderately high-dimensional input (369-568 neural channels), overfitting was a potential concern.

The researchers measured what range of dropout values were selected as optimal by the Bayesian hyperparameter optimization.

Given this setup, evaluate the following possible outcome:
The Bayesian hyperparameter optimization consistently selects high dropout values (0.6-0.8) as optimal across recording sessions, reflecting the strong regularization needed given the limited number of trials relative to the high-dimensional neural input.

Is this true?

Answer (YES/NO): YES